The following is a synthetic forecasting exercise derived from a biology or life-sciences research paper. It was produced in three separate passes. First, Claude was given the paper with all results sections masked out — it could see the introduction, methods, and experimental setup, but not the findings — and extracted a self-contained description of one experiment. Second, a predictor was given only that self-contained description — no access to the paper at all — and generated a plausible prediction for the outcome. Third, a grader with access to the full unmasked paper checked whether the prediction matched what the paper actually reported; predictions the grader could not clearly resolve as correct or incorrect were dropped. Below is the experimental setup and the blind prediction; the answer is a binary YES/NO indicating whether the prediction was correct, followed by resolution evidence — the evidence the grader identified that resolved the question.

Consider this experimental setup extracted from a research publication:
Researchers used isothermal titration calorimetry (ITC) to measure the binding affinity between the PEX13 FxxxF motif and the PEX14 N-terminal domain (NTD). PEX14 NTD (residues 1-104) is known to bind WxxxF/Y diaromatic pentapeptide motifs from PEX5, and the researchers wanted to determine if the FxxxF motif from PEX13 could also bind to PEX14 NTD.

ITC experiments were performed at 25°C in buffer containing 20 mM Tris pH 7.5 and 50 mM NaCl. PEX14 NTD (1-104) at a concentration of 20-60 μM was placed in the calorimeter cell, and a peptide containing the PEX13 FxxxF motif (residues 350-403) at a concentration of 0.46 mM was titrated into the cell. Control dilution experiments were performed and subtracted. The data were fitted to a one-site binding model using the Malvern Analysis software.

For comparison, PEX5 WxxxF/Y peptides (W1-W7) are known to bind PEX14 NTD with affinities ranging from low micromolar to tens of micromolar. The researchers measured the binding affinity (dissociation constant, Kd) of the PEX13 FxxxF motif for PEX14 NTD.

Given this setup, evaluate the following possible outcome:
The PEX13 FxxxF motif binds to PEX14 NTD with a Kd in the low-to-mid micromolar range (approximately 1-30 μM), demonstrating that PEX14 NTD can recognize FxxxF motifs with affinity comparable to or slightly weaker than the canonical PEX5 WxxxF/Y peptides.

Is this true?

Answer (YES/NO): YES